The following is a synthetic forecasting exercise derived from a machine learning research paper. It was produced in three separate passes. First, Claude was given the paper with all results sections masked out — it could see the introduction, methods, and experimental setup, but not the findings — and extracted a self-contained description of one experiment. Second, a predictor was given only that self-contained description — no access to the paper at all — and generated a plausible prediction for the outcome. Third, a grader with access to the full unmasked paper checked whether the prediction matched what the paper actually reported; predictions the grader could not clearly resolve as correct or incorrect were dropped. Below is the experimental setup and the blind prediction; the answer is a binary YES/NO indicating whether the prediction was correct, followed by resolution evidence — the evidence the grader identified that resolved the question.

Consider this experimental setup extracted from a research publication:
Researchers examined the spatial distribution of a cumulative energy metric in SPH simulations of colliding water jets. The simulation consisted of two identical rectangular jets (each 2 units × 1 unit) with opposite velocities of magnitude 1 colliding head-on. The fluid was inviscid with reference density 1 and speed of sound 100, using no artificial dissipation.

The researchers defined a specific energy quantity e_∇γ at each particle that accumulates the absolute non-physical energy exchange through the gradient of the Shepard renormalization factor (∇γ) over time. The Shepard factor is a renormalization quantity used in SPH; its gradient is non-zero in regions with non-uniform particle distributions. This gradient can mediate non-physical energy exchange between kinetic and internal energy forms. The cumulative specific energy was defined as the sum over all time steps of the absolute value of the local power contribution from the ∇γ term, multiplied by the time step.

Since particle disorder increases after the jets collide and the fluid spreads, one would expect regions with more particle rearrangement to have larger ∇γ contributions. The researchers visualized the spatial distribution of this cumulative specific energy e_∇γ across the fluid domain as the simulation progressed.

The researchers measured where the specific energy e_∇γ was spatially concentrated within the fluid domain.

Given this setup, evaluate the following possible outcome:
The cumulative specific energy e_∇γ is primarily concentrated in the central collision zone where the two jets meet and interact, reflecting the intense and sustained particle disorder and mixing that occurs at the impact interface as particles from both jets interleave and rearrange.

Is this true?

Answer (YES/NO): NO